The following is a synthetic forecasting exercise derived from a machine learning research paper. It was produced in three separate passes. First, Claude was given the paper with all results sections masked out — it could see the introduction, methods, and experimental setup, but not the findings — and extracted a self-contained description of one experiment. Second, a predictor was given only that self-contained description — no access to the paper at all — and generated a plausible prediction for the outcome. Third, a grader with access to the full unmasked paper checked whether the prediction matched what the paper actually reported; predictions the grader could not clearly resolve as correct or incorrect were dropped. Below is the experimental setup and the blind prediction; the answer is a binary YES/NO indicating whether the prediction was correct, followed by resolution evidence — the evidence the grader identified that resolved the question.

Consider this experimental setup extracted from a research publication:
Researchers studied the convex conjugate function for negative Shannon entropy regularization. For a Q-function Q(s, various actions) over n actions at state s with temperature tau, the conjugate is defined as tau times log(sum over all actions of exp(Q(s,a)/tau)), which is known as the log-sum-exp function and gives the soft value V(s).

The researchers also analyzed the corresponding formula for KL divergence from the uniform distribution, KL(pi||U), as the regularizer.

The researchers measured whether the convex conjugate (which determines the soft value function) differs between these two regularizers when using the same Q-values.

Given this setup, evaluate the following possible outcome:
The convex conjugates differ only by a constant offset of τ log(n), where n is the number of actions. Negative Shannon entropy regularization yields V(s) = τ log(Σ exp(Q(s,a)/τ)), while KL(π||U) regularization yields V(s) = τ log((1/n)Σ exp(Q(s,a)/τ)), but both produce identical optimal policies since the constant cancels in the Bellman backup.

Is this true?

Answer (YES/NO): YES